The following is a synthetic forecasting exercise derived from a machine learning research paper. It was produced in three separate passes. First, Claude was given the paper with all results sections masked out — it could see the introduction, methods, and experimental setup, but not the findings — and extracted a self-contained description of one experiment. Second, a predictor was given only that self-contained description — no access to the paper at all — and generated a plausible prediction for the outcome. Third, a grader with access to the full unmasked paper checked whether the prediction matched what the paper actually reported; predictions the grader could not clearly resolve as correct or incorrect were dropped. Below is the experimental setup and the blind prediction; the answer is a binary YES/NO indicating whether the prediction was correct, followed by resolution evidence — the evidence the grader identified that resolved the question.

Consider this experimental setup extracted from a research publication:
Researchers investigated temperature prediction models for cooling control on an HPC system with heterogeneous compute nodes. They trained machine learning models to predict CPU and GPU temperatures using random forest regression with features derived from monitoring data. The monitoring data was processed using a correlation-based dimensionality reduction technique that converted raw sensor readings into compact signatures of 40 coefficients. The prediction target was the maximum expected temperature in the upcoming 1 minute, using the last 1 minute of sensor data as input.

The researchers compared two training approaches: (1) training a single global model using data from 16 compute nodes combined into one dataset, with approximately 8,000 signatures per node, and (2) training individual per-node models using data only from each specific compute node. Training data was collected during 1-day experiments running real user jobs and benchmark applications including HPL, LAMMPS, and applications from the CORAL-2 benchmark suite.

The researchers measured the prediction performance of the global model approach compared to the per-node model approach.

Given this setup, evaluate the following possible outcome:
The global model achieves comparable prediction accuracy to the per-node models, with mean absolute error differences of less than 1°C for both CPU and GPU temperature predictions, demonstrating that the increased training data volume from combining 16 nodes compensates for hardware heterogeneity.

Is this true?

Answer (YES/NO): NO